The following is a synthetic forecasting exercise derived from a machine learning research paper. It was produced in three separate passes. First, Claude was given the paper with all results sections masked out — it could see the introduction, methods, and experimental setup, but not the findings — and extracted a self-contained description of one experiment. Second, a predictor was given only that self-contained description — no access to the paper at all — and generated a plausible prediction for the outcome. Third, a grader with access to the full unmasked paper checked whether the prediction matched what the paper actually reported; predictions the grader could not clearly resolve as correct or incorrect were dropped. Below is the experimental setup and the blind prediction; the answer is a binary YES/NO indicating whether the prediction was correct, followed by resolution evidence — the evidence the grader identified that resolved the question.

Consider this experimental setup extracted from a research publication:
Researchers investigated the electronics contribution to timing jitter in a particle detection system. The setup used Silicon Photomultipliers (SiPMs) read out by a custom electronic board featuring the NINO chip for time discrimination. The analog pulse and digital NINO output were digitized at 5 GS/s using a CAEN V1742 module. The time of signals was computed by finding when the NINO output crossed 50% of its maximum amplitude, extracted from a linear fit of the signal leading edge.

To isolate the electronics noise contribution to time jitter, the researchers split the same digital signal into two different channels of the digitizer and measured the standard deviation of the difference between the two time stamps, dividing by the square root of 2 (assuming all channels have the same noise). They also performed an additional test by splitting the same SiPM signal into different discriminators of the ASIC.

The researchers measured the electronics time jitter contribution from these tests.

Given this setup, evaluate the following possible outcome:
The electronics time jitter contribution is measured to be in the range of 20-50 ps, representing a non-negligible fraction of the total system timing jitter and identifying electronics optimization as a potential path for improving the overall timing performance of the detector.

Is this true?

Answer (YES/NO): NO